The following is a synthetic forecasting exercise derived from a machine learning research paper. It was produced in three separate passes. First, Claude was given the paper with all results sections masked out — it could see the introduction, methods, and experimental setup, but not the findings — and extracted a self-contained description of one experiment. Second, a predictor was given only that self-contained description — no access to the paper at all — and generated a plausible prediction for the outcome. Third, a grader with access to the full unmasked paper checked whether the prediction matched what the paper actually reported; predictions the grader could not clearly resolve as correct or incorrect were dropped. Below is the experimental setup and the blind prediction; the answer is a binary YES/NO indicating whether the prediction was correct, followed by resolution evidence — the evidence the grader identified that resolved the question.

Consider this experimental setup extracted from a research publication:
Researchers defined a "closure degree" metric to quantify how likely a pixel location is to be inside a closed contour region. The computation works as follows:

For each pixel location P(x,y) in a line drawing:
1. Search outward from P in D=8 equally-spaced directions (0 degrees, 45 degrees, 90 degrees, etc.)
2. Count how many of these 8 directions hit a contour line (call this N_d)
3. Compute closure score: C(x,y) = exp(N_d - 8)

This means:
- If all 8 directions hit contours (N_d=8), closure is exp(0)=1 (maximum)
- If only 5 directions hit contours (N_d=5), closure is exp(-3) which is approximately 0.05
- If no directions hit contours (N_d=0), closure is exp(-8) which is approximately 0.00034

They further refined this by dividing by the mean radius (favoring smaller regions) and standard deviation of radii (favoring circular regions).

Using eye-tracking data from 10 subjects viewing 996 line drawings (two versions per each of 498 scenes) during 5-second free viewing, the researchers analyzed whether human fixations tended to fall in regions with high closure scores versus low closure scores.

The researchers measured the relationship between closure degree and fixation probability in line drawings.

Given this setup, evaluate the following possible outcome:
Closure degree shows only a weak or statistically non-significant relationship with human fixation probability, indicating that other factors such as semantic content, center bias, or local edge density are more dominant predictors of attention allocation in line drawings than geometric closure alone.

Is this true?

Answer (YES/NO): NO